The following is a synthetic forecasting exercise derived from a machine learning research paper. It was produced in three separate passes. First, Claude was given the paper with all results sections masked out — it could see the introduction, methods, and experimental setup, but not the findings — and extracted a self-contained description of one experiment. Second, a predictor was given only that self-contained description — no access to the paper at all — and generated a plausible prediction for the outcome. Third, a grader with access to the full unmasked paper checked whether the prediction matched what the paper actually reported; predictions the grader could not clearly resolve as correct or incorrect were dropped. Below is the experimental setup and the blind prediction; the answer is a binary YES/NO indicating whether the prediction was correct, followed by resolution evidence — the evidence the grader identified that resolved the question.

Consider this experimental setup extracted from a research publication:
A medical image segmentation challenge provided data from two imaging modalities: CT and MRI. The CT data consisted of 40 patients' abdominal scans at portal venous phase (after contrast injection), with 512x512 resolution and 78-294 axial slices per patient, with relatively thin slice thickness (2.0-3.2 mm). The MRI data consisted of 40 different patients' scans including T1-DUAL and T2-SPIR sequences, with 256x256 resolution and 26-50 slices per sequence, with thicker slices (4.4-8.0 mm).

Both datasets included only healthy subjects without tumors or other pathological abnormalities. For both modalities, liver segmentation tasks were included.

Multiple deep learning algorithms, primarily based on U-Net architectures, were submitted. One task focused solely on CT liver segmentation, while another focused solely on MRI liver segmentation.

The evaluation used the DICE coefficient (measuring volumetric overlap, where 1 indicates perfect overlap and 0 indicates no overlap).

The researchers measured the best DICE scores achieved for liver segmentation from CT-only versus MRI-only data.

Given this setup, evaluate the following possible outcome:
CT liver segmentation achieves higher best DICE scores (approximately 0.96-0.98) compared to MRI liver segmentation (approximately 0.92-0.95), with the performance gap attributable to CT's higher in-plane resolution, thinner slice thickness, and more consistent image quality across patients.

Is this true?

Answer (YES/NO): YES